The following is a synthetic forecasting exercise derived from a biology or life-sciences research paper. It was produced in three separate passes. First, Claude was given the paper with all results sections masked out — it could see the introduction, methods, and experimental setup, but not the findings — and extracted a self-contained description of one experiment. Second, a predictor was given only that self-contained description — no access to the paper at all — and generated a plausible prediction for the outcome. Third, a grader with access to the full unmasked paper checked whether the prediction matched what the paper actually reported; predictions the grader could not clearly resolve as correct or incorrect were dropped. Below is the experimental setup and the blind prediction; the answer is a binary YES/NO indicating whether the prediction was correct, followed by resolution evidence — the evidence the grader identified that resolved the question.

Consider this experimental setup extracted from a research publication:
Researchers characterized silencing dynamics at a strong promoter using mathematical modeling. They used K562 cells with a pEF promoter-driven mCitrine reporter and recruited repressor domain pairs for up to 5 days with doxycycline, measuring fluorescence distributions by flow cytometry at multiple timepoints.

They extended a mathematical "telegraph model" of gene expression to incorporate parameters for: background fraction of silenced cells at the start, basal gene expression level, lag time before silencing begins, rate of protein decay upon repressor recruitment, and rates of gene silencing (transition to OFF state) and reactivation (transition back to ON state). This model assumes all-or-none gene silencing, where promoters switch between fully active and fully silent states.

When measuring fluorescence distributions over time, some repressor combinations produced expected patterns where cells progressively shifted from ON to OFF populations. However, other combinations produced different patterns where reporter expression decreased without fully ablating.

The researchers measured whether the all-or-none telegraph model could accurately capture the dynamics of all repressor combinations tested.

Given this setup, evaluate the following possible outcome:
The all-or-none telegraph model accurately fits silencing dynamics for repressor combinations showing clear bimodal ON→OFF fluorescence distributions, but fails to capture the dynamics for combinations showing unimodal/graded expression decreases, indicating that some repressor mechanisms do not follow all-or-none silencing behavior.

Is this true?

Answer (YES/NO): YES